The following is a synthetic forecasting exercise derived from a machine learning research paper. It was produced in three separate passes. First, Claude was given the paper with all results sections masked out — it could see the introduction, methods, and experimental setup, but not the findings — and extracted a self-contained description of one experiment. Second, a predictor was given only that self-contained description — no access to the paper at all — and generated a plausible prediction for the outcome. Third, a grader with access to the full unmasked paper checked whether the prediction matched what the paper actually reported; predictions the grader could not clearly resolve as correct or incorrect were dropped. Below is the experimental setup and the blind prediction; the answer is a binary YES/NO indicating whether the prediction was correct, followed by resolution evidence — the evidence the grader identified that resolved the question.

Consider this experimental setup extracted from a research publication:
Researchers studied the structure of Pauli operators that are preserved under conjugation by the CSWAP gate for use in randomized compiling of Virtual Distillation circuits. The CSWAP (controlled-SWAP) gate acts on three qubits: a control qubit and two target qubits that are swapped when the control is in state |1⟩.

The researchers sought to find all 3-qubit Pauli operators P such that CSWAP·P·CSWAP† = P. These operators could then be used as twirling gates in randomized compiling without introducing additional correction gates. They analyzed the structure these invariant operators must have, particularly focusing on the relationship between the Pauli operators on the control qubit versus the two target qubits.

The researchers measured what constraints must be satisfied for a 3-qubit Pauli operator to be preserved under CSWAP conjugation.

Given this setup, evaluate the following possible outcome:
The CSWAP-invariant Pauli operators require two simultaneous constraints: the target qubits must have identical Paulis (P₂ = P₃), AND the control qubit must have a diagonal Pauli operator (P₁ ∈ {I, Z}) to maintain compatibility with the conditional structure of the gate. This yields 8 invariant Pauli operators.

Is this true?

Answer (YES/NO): YES